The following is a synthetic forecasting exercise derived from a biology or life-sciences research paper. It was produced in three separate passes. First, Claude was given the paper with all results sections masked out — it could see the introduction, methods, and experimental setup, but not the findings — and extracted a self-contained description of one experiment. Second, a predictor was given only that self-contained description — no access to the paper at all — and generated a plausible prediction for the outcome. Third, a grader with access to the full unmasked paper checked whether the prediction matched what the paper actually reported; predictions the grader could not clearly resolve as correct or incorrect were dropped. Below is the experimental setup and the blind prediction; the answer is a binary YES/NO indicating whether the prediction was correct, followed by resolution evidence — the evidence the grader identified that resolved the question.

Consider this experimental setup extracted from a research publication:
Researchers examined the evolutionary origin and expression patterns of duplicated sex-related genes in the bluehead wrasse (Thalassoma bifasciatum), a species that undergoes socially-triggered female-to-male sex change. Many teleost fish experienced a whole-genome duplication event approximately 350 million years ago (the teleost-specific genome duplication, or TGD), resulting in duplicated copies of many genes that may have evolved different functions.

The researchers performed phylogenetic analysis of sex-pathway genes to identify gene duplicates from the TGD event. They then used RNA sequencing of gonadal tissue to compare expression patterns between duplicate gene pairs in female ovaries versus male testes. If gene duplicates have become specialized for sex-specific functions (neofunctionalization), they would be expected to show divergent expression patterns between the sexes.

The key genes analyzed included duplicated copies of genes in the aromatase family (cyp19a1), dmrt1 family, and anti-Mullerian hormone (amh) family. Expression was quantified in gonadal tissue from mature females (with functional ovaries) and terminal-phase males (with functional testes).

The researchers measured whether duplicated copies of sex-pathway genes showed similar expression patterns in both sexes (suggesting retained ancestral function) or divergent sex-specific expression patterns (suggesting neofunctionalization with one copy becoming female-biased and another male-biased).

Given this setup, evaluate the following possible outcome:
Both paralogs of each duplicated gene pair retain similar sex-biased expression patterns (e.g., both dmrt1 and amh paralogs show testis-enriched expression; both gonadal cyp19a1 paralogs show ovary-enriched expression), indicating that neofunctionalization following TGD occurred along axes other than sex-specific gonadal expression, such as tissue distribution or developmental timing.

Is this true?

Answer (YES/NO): NO